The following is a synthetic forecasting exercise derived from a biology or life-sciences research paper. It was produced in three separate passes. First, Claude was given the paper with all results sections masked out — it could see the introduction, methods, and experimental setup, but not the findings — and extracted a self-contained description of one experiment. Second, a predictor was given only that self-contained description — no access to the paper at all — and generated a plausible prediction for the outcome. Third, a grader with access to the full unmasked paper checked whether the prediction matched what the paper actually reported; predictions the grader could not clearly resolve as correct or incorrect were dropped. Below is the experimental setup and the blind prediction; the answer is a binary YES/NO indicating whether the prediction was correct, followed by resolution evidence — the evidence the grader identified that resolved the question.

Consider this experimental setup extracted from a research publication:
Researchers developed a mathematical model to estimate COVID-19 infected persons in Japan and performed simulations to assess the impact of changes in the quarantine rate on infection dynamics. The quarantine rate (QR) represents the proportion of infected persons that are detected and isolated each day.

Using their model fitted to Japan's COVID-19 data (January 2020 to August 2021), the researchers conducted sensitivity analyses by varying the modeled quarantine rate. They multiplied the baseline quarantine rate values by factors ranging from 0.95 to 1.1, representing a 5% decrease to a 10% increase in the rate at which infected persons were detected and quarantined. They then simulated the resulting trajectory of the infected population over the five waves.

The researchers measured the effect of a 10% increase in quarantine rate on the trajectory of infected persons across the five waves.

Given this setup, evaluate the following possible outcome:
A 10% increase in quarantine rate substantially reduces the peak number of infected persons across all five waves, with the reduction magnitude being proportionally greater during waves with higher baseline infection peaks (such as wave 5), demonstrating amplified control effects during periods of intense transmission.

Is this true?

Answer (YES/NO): NO